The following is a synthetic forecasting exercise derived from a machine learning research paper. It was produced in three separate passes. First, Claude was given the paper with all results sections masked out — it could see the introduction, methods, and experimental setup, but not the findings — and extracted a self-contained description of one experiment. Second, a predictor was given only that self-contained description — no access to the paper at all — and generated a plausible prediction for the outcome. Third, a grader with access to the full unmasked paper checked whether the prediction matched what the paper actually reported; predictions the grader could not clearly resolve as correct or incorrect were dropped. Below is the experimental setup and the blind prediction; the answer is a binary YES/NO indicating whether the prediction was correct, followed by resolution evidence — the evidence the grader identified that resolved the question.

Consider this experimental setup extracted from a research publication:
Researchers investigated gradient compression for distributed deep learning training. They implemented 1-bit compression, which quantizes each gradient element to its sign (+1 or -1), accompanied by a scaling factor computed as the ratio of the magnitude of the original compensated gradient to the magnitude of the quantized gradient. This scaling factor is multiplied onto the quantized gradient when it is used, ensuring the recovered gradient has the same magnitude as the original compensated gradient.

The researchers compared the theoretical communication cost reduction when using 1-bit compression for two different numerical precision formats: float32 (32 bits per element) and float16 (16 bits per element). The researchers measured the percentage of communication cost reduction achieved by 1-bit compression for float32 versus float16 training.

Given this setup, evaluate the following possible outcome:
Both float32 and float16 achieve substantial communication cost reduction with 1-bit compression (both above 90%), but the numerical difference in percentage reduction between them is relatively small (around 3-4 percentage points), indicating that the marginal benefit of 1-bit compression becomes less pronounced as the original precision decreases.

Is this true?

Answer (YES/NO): YES